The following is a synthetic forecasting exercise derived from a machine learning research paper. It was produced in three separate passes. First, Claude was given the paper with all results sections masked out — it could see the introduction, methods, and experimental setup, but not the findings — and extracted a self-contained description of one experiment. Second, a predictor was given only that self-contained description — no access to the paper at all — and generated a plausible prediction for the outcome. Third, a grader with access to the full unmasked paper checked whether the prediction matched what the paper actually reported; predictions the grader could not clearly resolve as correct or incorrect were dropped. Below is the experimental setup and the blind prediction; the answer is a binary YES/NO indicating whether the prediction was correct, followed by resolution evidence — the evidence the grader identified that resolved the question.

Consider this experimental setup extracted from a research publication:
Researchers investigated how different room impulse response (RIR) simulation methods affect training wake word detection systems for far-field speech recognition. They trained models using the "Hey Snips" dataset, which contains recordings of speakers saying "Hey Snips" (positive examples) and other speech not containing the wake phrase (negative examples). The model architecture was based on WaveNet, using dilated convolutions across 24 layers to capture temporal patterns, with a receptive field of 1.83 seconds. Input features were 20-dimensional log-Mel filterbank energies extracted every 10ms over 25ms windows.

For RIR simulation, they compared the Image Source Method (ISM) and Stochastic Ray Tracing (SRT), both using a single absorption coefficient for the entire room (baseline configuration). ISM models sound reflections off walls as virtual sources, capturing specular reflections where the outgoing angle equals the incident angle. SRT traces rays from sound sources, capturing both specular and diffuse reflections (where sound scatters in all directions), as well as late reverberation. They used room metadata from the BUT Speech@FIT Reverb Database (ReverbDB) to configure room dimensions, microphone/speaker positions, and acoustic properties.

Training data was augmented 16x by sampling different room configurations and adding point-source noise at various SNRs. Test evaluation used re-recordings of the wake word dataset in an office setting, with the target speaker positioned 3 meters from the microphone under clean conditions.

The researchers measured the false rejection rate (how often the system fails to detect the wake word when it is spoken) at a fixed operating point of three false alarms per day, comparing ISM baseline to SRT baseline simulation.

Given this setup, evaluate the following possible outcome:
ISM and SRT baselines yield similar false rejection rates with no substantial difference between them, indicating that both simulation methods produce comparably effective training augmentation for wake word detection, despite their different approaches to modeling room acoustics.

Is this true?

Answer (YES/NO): NO